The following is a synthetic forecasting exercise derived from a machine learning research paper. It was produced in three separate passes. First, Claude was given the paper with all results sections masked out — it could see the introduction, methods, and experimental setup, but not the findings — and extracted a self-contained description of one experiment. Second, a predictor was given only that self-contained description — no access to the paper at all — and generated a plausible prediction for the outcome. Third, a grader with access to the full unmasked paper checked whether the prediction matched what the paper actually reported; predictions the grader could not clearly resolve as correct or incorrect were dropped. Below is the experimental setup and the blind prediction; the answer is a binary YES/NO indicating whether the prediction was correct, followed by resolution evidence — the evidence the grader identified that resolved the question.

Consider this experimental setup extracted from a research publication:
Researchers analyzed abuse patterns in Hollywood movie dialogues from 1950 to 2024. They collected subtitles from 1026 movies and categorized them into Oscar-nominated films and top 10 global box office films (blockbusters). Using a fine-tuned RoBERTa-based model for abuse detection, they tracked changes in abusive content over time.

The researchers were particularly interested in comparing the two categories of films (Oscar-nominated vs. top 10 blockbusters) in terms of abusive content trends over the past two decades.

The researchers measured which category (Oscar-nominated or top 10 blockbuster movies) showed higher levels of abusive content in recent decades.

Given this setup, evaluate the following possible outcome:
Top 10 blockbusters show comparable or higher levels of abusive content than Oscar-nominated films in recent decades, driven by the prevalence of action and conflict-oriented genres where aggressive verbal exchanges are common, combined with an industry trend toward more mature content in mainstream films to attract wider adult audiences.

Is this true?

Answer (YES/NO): NO